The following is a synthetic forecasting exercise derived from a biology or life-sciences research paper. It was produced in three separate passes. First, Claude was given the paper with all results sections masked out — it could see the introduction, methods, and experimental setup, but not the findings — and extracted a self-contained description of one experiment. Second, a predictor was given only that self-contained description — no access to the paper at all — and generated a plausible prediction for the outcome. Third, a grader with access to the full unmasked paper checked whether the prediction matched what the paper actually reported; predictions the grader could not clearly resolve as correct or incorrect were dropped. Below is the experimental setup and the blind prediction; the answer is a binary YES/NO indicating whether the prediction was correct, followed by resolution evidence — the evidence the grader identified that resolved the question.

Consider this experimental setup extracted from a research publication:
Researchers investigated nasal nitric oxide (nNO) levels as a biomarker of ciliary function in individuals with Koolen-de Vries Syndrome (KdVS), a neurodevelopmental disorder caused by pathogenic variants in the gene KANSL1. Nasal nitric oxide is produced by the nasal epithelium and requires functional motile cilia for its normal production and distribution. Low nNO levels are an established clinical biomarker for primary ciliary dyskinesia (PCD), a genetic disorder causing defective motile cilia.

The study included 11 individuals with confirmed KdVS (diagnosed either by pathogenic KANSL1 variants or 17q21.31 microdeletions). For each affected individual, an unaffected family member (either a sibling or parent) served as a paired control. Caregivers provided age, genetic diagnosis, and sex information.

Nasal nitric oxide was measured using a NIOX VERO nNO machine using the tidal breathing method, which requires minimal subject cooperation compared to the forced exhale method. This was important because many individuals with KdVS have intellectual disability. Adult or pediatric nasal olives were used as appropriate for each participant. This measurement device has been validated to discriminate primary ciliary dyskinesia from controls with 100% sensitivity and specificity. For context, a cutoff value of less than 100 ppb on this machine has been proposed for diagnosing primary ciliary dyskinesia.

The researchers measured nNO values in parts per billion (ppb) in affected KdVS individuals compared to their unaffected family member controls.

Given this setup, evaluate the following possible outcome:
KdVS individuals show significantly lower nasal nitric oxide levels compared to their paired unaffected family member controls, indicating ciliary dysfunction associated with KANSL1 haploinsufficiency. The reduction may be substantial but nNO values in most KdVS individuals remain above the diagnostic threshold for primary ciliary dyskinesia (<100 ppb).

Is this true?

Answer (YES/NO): YES